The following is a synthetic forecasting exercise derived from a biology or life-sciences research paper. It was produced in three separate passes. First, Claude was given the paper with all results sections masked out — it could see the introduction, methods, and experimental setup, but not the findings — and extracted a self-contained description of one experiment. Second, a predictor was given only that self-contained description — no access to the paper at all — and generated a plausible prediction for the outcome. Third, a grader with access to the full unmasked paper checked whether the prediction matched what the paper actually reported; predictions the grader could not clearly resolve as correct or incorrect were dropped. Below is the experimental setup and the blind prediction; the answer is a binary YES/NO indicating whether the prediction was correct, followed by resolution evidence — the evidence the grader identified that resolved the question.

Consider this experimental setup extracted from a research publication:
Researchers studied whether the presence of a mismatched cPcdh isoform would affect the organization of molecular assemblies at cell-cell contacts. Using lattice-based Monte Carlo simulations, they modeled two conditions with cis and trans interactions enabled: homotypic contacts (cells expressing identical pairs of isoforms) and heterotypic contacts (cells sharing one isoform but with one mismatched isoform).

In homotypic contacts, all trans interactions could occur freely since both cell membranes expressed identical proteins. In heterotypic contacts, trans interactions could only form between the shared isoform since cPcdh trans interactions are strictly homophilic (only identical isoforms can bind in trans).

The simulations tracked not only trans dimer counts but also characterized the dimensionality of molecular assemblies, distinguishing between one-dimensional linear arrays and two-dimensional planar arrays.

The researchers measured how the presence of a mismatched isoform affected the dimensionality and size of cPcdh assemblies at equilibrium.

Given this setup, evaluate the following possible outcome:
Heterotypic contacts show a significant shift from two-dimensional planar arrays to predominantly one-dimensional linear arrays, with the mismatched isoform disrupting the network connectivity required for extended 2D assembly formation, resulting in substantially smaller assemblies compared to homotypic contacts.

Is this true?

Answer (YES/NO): YES